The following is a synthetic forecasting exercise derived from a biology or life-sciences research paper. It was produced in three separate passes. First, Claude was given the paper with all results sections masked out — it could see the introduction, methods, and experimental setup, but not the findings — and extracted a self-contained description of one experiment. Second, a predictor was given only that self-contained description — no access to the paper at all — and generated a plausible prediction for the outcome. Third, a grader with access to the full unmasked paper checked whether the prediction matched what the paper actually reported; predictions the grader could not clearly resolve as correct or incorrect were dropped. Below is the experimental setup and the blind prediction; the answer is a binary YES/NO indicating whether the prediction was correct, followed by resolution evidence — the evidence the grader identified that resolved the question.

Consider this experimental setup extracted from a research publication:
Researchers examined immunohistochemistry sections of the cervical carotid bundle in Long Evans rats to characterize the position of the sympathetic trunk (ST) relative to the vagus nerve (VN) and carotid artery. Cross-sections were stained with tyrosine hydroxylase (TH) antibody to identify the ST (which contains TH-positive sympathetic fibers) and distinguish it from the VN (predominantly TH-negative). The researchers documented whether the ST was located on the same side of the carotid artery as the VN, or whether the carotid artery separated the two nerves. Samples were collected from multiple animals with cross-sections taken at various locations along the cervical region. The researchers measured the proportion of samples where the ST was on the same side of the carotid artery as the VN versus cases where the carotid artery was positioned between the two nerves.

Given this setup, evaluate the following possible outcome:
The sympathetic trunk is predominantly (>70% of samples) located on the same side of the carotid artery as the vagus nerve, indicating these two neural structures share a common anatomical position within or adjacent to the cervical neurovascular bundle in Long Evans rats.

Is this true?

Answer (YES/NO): NO